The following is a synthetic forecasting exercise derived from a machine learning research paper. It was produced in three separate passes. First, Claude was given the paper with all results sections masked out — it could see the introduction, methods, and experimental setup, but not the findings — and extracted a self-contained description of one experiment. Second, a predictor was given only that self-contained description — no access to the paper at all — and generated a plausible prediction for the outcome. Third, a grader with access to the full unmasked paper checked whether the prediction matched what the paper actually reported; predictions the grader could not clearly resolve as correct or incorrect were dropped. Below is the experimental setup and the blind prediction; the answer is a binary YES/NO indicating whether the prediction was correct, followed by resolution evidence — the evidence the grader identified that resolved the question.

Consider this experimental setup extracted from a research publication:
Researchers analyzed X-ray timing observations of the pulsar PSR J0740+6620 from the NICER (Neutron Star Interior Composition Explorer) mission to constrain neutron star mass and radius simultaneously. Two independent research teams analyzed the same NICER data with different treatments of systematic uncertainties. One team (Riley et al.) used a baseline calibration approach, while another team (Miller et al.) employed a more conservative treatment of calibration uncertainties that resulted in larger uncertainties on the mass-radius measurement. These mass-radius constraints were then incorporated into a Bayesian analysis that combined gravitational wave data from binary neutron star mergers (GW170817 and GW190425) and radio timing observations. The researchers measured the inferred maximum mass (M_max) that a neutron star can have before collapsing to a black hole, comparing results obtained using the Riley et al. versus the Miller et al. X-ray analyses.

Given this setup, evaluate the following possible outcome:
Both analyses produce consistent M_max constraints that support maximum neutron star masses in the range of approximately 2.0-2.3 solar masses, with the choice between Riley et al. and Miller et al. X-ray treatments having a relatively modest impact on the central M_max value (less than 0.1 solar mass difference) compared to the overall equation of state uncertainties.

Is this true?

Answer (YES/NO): NO